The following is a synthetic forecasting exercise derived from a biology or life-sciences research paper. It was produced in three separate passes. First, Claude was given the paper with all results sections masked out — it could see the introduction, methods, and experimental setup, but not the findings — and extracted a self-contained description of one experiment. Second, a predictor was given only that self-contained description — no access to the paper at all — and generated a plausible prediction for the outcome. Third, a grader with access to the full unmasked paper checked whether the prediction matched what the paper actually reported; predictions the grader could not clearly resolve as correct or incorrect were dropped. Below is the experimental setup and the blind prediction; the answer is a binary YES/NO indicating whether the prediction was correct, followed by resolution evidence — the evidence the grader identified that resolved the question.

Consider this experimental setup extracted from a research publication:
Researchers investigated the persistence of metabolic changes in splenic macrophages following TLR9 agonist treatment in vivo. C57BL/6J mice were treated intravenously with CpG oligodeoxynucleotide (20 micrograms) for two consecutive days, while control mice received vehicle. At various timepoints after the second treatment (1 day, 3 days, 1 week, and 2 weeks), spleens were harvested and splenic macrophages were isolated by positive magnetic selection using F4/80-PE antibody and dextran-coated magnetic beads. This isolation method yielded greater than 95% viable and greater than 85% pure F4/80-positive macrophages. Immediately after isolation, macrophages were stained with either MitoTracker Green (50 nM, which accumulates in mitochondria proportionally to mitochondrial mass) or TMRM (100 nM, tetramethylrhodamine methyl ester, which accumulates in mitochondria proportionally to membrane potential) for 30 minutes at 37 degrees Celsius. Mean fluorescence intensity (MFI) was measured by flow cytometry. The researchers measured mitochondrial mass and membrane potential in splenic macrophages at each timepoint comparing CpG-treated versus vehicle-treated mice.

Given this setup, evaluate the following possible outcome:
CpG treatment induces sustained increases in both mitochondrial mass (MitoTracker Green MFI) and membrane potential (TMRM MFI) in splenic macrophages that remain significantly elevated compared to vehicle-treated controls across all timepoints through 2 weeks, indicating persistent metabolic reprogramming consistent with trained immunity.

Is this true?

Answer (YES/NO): NO